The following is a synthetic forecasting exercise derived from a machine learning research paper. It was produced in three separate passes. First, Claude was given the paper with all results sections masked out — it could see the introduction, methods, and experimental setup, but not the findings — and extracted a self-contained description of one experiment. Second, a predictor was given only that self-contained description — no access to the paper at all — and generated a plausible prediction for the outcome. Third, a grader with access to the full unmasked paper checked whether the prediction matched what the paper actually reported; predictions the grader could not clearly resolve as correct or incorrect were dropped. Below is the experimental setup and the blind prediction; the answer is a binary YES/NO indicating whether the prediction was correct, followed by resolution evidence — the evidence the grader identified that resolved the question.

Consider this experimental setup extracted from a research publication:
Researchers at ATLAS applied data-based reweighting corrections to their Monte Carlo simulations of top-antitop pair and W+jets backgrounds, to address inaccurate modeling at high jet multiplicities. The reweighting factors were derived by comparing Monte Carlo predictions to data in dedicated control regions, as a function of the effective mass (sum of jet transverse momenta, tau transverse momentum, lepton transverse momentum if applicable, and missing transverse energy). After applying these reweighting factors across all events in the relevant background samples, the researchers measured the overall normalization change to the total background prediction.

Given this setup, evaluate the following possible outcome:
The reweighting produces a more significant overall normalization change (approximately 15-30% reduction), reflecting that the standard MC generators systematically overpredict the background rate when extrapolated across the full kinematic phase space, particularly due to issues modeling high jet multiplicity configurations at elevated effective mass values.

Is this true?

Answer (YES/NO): NO